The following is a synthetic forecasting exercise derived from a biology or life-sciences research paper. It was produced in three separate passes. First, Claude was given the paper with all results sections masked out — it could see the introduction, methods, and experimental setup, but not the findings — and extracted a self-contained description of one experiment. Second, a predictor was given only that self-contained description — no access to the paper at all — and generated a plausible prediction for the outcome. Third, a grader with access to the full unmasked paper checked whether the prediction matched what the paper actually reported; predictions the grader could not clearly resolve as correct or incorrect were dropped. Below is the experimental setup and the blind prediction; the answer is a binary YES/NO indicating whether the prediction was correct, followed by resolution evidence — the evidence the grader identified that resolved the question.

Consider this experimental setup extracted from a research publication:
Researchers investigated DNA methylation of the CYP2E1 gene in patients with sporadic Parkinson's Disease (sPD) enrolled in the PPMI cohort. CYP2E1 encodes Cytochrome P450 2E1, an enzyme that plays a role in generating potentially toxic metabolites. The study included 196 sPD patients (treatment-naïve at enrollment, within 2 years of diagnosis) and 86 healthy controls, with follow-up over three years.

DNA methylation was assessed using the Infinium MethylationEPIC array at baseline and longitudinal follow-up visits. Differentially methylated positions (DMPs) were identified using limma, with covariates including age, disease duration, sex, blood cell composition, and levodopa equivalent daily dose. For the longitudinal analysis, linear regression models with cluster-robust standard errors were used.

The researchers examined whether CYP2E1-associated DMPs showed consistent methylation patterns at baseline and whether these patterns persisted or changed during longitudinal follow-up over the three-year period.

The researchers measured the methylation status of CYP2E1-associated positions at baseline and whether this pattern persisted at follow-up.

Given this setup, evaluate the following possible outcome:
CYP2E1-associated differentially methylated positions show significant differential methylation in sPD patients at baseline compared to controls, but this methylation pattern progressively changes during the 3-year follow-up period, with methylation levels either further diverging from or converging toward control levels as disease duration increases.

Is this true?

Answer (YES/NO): YES